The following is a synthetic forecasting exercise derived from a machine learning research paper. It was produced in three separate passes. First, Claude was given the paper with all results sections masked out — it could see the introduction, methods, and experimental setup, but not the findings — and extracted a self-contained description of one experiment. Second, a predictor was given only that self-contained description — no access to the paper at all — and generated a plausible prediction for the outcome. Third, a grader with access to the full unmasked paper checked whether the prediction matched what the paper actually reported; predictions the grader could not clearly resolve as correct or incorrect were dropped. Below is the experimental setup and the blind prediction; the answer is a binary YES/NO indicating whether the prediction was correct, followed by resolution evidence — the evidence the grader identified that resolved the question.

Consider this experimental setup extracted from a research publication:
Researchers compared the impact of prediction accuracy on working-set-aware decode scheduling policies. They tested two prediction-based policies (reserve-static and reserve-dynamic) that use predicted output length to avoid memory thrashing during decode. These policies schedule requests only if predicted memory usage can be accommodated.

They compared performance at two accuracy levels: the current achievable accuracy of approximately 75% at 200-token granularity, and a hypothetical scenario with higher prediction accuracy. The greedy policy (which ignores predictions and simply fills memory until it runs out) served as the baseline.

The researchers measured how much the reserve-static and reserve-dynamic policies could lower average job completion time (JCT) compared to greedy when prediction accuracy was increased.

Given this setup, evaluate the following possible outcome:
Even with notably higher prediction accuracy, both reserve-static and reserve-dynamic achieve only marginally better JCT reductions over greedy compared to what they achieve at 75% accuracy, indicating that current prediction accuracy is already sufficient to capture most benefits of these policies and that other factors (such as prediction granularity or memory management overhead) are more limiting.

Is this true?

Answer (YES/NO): NO